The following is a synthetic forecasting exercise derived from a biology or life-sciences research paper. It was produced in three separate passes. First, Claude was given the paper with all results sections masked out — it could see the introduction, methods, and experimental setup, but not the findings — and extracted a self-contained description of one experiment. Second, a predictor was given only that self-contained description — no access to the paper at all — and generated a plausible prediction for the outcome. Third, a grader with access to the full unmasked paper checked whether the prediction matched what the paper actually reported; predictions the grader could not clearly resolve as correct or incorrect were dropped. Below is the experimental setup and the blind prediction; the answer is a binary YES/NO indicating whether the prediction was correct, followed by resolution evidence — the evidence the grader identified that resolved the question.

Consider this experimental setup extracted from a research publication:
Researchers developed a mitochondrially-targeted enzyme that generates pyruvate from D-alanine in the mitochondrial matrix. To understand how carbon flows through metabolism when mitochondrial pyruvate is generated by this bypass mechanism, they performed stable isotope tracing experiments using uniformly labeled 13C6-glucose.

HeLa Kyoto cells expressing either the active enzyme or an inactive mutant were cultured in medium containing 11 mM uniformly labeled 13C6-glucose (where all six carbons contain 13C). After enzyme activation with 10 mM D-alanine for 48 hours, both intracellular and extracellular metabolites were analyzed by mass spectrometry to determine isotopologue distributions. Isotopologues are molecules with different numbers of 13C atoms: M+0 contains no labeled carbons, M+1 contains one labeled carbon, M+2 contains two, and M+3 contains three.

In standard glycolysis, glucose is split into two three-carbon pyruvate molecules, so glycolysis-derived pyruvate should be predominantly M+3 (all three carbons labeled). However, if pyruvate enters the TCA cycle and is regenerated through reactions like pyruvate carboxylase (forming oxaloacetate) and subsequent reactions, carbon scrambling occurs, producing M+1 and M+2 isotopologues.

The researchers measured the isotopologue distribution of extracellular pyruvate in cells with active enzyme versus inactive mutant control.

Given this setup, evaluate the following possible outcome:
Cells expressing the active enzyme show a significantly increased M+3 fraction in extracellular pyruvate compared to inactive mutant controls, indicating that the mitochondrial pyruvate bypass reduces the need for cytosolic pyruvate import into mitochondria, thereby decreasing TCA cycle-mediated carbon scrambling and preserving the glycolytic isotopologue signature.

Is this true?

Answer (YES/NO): NO